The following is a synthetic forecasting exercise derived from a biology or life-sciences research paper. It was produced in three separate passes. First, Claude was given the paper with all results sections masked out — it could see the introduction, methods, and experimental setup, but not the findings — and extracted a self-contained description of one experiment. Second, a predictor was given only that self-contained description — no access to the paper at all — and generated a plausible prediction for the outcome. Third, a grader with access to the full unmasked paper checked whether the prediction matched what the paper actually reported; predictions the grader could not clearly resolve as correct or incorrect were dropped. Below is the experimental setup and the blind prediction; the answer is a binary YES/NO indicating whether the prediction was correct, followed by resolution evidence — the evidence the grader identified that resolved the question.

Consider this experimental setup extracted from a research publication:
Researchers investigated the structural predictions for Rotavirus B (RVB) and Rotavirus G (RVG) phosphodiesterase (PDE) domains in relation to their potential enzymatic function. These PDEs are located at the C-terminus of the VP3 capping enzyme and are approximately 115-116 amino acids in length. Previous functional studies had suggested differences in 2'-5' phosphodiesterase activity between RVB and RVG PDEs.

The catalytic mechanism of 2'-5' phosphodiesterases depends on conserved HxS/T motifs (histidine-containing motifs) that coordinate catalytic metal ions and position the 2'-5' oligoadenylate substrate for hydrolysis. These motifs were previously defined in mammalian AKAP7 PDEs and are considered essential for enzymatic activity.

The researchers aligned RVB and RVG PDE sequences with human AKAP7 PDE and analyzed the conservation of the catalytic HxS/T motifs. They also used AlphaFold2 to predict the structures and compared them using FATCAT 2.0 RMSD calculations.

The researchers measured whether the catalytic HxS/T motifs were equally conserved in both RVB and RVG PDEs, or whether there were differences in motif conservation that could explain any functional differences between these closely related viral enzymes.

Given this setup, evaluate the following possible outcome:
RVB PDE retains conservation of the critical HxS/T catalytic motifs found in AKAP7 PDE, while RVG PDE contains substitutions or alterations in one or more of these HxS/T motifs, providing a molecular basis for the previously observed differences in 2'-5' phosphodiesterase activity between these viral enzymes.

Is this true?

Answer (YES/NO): NO